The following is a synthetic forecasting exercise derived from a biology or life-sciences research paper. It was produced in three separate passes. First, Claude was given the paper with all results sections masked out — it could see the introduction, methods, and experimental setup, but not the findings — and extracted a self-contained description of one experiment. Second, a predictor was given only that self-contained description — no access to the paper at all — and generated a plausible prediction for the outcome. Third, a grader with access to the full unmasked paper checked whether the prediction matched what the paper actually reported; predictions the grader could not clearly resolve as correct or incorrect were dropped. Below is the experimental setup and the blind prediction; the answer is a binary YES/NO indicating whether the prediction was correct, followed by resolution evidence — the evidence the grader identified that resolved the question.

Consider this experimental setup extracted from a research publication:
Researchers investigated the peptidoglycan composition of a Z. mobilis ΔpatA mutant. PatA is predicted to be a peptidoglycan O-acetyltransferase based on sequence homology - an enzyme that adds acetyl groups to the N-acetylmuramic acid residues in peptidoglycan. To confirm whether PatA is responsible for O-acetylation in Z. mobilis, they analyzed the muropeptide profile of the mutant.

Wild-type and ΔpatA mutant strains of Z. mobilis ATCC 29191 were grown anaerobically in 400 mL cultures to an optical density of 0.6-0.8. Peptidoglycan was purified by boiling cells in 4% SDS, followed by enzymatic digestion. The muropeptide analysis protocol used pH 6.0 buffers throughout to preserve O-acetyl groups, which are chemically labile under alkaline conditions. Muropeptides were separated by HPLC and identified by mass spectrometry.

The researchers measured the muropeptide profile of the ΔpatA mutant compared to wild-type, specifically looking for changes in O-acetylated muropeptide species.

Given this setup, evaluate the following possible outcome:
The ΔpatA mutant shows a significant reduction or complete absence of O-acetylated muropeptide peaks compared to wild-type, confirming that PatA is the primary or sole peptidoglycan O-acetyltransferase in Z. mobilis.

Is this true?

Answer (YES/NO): YES